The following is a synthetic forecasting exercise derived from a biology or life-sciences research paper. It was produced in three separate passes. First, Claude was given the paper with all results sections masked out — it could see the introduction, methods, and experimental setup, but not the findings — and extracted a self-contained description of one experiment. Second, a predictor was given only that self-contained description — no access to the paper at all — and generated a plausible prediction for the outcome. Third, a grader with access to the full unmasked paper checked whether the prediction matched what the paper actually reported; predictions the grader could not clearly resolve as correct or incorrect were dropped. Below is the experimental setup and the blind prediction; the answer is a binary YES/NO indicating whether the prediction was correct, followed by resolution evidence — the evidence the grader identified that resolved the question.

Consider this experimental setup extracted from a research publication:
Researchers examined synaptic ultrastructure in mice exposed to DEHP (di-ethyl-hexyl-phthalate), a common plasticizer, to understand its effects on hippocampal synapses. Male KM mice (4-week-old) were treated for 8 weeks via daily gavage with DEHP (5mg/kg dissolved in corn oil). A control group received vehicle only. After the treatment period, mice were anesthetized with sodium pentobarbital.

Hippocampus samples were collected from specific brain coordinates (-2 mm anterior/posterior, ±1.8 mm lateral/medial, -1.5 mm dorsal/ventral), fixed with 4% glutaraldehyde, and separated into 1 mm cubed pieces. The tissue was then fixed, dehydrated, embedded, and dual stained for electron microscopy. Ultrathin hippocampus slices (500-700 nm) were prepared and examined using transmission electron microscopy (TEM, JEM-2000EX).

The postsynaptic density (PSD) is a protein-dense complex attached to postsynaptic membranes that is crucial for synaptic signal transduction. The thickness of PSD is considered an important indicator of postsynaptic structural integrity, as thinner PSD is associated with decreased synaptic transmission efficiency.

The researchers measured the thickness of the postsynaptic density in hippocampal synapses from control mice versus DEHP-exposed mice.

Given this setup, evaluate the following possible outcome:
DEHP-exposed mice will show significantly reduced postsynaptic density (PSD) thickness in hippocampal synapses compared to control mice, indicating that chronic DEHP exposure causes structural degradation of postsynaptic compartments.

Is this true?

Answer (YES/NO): YES